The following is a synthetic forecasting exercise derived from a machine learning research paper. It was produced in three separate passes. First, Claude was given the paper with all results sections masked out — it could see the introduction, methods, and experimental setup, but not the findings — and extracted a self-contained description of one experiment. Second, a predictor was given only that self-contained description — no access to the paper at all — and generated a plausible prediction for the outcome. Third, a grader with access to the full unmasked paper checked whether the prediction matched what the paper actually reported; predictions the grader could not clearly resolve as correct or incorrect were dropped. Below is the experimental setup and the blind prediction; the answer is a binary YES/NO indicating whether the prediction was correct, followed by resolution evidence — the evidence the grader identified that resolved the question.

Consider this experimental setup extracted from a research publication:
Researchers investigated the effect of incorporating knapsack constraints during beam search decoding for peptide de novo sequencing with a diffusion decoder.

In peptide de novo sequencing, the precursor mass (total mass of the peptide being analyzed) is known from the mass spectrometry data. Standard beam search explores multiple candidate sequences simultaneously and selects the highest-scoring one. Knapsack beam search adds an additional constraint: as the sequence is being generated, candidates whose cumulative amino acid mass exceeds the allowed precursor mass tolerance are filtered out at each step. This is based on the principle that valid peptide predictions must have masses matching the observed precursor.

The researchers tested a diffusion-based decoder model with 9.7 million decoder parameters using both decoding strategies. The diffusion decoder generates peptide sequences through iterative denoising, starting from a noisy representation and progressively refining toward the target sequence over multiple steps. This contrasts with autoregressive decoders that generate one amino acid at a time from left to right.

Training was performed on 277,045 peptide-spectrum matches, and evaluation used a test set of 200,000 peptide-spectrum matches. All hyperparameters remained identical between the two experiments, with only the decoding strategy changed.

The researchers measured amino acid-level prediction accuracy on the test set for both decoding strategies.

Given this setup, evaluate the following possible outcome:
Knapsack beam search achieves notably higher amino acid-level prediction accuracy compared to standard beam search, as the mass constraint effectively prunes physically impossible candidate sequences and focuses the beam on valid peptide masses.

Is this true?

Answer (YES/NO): NO